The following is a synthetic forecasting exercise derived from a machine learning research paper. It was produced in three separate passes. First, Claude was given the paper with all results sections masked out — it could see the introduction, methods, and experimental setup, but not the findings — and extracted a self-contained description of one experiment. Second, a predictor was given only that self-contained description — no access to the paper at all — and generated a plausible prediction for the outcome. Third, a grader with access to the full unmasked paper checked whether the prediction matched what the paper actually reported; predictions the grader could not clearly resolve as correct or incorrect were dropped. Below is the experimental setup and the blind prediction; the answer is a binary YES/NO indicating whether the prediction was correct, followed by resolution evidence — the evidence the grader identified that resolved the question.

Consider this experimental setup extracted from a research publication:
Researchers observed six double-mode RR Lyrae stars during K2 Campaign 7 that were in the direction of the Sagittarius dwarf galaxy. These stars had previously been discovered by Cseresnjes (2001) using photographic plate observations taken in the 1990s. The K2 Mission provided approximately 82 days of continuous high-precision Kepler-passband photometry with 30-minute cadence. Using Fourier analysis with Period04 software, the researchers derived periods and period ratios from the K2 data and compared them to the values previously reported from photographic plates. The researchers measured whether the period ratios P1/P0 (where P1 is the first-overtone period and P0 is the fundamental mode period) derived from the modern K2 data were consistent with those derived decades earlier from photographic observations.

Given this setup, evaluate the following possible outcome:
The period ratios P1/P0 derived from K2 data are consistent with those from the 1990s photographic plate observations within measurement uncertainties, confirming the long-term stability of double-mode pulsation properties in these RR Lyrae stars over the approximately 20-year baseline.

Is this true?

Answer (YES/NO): YES